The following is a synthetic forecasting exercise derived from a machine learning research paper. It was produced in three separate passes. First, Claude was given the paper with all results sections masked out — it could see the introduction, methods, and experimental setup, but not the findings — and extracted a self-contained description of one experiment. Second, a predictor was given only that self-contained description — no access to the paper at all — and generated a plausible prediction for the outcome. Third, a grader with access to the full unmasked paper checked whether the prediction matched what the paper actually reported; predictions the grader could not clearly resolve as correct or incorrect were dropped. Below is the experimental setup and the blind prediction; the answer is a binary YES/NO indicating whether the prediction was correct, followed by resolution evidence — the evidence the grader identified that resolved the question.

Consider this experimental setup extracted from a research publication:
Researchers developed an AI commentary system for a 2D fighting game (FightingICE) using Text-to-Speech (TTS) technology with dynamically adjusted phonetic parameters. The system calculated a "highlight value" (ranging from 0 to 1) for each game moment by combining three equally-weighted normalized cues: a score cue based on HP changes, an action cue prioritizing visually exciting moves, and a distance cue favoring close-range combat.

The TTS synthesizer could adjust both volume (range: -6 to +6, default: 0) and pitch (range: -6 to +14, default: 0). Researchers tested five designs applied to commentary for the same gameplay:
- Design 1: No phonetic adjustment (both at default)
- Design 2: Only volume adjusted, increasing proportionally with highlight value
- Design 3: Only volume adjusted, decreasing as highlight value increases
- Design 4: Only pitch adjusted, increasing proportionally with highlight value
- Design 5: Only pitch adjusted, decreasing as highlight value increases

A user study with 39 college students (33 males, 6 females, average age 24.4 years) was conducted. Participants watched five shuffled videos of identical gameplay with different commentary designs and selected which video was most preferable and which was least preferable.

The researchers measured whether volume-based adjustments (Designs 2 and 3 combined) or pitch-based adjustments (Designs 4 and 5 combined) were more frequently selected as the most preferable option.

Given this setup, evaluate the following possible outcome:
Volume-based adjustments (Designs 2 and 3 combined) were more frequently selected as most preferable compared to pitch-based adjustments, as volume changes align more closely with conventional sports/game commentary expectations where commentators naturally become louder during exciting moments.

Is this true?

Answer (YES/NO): NO